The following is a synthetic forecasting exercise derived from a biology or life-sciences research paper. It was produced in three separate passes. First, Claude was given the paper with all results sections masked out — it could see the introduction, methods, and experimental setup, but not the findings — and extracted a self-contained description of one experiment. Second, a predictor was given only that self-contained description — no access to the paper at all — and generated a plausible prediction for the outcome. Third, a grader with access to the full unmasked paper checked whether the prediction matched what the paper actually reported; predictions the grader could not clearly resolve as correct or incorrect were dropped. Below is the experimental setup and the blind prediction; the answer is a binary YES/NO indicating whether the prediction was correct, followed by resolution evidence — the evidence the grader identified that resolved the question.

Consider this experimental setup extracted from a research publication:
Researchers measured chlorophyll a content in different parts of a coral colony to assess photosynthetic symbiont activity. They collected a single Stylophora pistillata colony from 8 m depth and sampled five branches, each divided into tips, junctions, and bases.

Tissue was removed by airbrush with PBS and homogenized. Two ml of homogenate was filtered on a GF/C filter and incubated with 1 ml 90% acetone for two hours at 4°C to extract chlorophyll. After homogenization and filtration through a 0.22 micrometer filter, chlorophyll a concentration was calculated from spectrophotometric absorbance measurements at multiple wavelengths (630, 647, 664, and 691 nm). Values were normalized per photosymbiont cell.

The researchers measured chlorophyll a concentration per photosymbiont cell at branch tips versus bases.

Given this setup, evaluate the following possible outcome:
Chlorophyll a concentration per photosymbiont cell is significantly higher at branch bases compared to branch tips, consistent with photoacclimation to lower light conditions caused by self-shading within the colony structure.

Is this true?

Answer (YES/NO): NO